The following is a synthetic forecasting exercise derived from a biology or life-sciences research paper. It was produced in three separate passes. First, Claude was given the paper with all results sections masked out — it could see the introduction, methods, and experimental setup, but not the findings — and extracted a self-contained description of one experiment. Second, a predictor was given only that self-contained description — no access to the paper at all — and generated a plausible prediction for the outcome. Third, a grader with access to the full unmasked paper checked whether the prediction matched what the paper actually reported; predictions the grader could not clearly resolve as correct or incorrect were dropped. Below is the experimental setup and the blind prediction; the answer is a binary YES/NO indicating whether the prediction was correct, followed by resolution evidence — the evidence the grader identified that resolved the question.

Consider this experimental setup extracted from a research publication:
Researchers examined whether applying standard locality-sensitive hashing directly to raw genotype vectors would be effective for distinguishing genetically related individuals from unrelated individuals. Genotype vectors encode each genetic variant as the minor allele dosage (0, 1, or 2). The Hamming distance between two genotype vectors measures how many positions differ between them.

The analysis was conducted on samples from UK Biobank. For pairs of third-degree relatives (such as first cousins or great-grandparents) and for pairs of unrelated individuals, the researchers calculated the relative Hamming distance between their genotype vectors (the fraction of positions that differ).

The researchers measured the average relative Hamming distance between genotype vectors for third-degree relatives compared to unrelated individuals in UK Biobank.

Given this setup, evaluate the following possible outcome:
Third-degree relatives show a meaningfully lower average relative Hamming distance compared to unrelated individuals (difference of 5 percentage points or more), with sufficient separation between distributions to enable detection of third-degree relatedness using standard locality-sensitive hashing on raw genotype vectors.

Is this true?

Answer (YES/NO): NO